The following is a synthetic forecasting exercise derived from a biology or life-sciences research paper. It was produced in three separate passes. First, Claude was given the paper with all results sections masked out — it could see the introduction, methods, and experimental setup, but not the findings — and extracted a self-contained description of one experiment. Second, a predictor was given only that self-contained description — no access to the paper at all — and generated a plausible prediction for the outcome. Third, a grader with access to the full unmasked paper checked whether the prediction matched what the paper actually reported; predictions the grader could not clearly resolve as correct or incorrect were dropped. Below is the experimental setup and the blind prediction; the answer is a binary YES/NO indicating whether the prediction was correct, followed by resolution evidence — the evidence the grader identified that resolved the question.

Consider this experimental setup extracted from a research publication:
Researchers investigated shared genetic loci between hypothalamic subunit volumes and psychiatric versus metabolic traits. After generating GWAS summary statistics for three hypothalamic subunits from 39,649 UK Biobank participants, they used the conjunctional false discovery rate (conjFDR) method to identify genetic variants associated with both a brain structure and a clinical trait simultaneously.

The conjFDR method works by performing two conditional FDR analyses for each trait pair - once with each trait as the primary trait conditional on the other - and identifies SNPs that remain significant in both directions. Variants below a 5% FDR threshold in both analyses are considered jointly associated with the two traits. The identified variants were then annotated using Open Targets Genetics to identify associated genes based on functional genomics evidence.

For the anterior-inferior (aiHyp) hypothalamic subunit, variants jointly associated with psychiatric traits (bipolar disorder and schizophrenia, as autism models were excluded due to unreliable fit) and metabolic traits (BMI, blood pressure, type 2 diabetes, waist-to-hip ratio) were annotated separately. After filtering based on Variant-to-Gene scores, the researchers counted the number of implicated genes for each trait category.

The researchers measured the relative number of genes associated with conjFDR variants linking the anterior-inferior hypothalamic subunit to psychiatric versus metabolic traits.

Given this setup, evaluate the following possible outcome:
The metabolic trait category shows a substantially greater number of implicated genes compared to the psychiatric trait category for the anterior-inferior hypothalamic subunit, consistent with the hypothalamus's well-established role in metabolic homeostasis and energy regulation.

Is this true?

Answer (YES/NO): YES